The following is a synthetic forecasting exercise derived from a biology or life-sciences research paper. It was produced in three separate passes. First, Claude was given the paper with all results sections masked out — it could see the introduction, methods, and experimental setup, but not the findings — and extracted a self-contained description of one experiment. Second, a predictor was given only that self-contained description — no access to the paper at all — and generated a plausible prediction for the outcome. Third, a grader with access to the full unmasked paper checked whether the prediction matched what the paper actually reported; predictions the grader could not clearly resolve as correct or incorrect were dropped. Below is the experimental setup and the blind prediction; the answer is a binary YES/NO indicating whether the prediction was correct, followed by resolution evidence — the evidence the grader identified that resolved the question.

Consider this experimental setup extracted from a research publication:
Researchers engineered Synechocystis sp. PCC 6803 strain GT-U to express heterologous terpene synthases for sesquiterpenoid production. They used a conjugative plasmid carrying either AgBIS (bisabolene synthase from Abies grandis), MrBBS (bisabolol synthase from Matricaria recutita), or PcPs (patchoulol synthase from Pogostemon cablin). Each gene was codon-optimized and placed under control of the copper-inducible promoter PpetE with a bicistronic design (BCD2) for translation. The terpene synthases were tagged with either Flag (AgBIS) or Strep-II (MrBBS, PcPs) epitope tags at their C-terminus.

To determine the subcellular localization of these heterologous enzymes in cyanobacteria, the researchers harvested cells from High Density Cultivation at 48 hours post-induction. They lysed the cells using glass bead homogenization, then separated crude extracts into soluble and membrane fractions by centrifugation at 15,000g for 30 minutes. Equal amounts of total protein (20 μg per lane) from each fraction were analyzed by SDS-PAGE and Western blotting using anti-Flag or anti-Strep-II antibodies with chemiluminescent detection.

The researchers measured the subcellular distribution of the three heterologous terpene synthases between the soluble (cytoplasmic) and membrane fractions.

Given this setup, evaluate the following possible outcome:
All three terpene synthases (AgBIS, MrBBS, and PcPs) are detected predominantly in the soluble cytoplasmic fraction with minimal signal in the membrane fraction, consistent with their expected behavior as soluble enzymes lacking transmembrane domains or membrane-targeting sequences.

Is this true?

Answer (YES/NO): NO